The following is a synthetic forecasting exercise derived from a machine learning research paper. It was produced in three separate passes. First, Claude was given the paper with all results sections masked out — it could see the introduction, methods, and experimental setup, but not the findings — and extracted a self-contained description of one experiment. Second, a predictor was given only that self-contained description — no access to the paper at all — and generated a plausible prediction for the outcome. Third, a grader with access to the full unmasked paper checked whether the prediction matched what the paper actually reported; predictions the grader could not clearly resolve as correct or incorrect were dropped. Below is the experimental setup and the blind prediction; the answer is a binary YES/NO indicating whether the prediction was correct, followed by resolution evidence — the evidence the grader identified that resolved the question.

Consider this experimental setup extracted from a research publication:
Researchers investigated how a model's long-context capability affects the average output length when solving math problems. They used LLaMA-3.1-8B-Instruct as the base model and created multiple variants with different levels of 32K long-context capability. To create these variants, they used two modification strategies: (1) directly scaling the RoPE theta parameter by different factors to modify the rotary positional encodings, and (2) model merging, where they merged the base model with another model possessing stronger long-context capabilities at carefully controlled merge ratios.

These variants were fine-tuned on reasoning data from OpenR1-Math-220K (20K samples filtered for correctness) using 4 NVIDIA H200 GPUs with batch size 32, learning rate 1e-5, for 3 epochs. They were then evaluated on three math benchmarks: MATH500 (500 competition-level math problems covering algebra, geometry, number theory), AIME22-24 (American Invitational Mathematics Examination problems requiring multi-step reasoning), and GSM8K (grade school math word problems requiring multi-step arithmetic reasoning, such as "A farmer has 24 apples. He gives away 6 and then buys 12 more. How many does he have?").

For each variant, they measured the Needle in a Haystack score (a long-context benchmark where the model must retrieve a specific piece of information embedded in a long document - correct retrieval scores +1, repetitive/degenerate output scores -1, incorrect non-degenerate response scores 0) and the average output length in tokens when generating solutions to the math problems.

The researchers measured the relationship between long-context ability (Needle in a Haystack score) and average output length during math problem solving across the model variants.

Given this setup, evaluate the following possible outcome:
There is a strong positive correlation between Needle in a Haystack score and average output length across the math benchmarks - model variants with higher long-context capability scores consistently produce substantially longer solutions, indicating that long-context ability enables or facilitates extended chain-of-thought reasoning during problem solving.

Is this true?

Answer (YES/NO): NO